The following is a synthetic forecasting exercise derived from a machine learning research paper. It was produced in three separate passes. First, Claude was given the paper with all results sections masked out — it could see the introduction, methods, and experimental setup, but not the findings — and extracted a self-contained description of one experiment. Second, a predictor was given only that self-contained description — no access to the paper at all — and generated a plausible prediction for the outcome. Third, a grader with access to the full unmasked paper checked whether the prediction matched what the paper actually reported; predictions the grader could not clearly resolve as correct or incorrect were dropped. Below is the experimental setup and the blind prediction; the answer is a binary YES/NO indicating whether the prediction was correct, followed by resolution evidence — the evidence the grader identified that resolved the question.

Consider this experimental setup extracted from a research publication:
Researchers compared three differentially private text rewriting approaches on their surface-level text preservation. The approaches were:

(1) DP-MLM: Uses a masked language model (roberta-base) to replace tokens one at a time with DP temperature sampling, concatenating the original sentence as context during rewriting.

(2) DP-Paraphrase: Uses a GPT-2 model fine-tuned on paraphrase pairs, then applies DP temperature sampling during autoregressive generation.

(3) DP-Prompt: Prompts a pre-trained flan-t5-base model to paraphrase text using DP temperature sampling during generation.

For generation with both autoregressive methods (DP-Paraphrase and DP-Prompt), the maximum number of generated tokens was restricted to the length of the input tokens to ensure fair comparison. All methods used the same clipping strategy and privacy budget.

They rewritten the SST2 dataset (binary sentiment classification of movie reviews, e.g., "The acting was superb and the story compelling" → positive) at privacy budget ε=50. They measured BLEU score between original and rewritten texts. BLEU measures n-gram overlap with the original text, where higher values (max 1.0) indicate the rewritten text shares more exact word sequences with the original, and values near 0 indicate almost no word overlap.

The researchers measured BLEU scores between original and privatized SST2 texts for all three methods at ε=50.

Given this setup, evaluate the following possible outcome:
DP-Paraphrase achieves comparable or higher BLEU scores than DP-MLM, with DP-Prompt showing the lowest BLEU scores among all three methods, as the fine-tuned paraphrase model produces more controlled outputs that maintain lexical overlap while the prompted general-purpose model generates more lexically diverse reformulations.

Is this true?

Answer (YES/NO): NO